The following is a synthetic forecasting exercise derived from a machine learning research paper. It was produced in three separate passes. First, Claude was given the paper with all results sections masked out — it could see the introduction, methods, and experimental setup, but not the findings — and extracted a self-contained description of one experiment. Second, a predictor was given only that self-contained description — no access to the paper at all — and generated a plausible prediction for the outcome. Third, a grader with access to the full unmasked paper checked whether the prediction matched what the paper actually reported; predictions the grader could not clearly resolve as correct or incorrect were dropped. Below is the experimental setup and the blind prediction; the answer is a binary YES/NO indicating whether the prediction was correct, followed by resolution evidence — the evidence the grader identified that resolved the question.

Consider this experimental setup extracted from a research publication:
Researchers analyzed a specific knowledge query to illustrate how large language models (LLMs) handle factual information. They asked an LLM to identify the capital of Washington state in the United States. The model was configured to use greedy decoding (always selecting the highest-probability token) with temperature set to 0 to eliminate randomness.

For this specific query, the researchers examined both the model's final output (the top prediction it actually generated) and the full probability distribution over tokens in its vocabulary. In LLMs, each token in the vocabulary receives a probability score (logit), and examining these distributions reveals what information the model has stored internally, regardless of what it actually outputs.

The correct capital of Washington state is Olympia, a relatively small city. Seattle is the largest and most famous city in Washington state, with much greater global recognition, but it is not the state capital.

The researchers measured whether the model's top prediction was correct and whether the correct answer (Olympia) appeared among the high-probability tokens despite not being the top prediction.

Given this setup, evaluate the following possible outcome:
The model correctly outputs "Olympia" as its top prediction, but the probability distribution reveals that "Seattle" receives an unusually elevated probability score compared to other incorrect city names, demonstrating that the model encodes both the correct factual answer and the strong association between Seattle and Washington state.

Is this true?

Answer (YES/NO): NO